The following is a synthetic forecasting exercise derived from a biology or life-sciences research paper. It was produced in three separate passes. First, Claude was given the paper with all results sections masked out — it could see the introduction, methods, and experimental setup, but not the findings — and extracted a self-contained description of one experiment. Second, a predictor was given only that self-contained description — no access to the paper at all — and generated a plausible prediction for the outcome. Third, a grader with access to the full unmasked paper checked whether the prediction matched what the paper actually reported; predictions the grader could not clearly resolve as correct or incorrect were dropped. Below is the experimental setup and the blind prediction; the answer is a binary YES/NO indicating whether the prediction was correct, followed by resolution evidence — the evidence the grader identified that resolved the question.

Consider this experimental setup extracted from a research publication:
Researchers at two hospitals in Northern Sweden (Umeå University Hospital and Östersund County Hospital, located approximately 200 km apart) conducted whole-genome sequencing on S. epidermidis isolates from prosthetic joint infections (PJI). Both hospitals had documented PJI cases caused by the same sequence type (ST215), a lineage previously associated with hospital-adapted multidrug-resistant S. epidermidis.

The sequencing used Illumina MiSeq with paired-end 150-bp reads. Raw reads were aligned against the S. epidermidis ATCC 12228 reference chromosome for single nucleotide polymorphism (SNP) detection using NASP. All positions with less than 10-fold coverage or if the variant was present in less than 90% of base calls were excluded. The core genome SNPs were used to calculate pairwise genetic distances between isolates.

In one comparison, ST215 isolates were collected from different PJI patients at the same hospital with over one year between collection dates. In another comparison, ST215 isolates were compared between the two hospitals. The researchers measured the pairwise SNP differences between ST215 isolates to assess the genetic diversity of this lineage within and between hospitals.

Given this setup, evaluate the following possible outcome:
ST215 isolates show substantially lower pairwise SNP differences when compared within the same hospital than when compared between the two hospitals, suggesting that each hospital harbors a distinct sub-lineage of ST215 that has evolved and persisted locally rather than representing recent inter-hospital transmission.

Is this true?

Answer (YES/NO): NO